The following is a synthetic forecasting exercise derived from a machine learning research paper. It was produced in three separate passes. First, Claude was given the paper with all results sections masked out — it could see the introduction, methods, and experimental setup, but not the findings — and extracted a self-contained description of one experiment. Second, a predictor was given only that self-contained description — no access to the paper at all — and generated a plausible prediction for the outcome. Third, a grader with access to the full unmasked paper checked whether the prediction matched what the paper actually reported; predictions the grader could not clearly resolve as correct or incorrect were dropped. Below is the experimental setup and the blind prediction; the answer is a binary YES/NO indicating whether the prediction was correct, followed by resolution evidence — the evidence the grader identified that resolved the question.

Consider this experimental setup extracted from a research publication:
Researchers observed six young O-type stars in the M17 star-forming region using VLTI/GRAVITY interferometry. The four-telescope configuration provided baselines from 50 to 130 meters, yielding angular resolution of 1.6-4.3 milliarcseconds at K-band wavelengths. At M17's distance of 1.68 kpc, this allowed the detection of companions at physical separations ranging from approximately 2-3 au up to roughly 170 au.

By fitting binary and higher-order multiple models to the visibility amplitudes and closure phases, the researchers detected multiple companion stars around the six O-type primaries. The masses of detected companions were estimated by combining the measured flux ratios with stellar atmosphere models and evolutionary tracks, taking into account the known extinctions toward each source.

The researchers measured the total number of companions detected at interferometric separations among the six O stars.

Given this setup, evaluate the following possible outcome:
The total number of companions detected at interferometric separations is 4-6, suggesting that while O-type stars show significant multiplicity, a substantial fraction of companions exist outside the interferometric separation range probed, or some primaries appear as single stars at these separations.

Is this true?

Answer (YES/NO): NO